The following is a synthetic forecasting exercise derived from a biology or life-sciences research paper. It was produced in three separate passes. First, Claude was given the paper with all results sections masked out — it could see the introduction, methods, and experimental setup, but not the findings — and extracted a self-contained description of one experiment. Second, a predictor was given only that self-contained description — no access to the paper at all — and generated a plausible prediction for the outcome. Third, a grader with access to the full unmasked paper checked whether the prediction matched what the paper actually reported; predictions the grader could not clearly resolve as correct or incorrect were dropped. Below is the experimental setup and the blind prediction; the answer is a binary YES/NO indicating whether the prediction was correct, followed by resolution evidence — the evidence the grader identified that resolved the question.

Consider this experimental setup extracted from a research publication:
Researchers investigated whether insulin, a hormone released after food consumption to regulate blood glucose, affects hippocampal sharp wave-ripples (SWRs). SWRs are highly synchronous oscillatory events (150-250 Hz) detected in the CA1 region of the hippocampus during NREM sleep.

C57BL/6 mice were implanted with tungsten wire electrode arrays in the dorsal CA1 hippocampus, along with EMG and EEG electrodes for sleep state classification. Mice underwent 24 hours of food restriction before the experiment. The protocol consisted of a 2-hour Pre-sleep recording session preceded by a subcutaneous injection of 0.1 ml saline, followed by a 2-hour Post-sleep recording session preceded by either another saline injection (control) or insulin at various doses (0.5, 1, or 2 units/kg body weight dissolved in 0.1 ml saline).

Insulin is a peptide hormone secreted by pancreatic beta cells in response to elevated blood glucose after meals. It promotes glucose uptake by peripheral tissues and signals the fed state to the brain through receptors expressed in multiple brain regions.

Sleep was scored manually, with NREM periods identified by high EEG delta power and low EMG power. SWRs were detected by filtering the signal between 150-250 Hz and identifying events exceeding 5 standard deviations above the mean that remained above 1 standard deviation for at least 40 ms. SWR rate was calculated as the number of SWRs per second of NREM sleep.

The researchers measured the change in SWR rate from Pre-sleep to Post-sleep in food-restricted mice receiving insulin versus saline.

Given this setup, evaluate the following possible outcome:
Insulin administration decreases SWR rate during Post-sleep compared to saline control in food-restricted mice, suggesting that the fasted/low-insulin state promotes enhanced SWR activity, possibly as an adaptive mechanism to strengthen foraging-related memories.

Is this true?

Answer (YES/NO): YES